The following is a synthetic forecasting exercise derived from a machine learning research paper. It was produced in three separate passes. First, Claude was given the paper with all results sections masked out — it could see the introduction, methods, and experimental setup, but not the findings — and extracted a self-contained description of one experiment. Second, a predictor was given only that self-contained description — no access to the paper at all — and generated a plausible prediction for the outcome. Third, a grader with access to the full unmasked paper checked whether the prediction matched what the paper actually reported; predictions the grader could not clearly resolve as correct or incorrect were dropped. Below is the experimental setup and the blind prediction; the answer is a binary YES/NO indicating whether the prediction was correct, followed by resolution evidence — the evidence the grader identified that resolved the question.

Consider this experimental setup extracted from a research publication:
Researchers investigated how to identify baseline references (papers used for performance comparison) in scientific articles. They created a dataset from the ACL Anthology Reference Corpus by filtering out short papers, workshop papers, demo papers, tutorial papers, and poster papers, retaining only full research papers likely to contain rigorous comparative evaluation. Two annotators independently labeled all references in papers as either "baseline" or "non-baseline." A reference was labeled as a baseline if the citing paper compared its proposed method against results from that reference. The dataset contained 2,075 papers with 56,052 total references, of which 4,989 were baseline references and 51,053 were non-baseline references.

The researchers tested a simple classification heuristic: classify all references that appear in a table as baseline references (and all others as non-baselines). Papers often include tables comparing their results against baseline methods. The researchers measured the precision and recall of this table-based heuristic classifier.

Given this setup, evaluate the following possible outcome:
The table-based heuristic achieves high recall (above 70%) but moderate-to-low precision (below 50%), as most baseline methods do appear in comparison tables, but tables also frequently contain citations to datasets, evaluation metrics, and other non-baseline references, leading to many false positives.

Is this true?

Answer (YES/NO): NO